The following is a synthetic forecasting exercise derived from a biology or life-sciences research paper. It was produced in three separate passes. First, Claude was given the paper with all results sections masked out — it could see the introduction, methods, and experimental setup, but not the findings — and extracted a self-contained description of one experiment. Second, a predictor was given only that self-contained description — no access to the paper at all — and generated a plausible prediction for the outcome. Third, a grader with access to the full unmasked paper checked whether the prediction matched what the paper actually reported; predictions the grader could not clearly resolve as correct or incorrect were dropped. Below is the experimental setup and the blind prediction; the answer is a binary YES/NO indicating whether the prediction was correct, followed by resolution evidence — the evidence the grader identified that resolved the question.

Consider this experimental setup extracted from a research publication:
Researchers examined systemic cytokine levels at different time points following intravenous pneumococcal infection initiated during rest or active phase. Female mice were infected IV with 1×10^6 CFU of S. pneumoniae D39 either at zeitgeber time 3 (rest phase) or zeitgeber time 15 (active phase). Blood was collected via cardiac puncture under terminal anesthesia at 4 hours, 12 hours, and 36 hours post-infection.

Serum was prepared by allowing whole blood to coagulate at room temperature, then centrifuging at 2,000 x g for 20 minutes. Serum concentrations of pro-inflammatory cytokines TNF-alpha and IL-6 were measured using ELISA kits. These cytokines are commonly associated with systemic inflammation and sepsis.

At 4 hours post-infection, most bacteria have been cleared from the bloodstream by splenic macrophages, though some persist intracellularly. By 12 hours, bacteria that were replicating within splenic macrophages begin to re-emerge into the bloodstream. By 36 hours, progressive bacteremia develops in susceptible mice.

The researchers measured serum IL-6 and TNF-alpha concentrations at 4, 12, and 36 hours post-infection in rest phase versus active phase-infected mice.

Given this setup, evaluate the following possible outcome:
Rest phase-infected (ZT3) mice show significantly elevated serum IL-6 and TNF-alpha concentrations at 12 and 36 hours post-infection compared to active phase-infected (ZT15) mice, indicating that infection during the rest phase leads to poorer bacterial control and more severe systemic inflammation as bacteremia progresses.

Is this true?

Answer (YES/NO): NO